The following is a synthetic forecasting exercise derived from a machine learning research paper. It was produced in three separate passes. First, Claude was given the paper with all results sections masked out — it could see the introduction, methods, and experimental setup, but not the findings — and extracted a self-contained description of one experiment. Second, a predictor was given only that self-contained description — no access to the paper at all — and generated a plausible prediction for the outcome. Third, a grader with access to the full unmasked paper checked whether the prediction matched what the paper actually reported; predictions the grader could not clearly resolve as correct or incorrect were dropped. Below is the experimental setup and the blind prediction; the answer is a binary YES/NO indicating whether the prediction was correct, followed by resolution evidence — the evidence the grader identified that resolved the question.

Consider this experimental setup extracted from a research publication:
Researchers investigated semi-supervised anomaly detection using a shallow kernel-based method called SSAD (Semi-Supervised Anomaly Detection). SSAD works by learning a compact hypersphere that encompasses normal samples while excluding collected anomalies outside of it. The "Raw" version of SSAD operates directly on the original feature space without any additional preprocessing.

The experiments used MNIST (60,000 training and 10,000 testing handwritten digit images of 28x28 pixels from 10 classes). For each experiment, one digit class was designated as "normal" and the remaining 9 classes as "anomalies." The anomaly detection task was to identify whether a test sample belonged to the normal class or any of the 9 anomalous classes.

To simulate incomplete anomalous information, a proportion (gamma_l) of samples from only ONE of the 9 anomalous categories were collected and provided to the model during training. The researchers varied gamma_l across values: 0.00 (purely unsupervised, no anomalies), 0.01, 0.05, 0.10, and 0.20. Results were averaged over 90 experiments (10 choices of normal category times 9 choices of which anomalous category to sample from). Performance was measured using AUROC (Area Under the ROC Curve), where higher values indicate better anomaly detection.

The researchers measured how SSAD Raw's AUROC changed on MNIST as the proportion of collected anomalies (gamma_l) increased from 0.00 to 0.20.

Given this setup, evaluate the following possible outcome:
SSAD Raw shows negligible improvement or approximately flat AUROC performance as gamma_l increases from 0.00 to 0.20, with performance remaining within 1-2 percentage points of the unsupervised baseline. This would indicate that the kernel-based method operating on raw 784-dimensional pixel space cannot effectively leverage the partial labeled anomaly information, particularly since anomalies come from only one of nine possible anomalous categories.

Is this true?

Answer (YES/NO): NO